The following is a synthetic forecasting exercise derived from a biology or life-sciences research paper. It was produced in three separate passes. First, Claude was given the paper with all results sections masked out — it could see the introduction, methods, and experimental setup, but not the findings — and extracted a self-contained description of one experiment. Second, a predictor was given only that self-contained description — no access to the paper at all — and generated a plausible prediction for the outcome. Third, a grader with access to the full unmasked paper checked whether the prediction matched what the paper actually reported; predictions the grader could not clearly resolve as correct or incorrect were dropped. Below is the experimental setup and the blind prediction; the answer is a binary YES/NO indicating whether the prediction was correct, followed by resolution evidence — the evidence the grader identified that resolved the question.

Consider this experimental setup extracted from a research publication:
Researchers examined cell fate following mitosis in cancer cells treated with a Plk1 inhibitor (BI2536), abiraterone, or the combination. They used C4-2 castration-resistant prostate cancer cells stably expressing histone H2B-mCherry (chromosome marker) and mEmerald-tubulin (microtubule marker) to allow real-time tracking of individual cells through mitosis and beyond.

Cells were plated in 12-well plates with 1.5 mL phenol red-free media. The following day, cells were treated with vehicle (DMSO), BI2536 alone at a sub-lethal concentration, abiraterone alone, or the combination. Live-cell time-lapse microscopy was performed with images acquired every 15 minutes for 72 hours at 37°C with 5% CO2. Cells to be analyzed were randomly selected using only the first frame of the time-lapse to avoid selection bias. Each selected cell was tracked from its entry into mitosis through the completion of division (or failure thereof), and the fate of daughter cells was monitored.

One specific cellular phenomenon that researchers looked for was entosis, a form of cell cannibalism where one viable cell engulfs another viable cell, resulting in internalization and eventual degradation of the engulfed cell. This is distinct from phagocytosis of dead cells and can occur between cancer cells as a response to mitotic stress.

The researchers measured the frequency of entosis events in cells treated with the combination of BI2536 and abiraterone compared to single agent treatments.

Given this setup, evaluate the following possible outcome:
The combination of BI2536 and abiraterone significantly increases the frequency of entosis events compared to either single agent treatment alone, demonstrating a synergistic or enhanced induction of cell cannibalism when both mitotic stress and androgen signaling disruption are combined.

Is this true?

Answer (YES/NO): NO